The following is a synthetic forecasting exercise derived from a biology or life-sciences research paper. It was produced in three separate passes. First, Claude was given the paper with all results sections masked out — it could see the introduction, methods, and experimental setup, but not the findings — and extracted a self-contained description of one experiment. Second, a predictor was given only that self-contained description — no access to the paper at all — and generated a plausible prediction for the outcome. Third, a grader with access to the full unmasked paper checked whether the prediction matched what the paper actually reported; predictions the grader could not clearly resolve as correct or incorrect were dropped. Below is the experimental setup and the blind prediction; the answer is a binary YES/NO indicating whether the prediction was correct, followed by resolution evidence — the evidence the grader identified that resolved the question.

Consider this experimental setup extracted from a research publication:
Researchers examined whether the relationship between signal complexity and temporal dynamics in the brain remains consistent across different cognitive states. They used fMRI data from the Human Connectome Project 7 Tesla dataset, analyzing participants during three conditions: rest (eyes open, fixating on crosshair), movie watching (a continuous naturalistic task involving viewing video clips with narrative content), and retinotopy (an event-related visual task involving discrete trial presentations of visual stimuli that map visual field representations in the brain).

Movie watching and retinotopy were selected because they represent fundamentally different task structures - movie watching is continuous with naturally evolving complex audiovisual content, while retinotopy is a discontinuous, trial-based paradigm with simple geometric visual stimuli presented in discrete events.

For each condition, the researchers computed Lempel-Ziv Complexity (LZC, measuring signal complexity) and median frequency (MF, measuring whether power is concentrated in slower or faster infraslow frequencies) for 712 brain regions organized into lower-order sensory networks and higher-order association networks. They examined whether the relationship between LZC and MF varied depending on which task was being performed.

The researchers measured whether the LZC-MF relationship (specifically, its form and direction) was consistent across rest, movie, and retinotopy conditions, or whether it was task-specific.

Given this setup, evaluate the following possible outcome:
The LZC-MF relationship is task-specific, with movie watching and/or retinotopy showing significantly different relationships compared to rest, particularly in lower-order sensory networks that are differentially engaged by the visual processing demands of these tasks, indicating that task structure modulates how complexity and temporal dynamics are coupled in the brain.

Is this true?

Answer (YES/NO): NO